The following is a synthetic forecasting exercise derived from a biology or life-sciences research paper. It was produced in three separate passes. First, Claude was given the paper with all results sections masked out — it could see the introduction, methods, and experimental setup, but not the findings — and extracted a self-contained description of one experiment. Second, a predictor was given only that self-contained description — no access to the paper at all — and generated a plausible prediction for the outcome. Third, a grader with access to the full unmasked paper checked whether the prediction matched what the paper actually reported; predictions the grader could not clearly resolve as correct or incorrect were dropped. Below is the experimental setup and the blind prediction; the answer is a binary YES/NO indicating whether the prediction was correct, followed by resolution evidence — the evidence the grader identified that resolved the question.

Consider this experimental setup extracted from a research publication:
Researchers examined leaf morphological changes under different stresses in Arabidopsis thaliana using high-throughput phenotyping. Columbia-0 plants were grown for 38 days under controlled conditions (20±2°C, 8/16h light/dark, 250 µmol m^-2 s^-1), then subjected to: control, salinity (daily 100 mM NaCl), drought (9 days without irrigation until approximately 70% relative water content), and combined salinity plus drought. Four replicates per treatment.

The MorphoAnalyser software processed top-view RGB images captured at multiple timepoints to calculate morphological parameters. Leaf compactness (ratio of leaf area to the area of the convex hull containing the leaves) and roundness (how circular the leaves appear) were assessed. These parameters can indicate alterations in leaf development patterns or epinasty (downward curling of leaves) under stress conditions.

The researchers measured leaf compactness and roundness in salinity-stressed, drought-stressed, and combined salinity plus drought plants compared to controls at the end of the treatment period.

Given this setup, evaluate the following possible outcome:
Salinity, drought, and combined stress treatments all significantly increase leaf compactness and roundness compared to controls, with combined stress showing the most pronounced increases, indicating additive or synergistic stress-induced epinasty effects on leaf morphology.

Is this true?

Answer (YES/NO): NO